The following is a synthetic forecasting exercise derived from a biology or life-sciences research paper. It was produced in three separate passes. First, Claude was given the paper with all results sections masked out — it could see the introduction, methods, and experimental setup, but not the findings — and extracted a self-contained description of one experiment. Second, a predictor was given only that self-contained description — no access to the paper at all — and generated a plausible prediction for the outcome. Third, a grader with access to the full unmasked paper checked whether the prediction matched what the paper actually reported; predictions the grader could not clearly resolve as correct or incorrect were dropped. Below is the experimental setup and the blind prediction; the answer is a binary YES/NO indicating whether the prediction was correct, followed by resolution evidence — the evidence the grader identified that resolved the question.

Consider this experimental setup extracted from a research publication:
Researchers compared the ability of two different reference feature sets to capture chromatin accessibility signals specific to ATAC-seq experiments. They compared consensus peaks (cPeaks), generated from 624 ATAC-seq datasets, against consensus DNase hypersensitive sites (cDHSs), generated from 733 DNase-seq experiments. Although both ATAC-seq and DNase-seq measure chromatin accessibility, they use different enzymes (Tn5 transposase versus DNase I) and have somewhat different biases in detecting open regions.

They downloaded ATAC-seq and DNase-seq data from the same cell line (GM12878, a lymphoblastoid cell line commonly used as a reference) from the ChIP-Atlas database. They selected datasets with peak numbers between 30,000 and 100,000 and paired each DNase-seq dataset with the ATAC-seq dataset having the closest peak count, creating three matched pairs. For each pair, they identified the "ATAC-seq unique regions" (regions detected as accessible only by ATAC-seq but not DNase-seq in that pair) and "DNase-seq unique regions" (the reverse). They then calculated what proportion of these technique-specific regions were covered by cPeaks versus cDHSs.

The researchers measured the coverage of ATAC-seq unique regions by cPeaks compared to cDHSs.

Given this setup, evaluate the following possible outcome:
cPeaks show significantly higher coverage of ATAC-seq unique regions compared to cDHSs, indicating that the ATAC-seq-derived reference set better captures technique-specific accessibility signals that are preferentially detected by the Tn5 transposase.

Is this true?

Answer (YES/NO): YES